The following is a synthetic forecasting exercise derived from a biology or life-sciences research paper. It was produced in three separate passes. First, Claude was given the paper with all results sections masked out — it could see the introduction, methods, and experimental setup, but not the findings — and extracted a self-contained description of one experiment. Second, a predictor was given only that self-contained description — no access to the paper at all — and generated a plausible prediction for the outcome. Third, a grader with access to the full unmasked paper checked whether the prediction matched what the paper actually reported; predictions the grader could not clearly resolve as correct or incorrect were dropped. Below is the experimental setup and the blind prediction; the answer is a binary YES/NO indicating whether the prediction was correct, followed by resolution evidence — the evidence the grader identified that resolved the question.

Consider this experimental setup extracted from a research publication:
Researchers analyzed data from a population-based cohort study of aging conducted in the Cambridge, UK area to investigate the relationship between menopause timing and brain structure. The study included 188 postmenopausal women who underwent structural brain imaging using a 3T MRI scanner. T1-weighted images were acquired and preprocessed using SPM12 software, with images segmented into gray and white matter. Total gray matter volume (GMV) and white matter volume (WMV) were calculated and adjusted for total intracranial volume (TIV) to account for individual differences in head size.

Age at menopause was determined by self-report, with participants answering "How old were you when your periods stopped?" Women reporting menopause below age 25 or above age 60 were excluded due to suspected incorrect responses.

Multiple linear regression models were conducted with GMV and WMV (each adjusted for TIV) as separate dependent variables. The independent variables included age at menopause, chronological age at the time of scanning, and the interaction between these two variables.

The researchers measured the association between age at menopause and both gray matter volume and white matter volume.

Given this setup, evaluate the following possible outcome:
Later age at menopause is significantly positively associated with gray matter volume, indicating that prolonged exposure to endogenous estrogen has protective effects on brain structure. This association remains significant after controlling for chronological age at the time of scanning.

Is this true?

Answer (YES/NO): YES